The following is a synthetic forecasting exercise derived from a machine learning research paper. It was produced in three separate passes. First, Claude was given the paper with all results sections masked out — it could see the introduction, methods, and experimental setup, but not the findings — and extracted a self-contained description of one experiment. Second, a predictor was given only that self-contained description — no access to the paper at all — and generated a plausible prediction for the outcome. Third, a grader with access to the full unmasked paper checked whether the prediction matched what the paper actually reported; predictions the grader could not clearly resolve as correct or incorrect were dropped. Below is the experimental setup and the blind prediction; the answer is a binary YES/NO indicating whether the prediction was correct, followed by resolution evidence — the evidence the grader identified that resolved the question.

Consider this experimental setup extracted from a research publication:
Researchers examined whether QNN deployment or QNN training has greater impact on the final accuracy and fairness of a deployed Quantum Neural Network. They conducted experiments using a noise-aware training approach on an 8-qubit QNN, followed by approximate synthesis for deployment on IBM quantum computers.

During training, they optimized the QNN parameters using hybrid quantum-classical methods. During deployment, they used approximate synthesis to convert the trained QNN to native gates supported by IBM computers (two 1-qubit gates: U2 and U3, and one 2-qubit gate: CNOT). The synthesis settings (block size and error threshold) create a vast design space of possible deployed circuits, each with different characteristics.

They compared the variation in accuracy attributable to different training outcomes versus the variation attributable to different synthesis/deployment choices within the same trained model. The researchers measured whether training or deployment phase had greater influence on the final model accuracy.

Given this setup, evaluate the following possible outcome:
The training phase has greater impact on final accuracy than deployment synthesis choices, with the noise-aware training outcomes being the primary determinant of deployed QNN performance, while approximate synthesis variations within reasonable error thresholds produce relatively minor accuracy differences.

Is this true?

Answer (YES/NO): NO